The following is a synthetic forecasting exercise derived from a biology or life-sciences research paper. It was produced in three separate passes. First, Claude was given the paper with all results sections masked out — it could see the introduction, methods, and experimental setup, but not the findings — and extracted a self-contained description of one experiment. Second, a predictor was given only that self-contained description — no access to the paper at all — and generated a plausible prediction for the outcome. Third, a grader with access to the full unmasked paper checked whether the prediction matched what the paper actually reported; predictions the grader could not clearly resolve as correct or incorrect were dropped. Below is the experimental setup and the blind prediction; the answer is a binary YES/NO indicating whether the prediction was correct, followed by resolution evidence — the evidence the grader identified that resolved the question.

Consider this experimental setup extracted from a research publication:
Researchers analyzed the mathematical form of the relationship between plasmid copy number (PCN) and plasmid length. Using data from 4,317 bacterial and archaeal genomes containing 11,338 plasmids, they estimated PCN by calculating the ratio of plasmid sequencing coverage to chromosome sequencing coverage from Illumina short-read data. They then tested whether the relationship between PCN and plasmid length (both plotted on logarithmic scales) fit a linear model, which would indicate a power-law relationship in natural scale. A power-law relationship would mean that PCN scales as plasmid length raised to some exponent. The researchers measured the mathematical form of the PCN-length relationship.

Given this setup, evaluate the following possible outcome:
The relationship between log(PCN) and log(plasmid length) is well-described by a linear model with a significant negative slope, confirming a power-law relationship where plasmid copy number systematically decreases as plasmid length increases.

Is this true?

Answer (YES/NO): NO